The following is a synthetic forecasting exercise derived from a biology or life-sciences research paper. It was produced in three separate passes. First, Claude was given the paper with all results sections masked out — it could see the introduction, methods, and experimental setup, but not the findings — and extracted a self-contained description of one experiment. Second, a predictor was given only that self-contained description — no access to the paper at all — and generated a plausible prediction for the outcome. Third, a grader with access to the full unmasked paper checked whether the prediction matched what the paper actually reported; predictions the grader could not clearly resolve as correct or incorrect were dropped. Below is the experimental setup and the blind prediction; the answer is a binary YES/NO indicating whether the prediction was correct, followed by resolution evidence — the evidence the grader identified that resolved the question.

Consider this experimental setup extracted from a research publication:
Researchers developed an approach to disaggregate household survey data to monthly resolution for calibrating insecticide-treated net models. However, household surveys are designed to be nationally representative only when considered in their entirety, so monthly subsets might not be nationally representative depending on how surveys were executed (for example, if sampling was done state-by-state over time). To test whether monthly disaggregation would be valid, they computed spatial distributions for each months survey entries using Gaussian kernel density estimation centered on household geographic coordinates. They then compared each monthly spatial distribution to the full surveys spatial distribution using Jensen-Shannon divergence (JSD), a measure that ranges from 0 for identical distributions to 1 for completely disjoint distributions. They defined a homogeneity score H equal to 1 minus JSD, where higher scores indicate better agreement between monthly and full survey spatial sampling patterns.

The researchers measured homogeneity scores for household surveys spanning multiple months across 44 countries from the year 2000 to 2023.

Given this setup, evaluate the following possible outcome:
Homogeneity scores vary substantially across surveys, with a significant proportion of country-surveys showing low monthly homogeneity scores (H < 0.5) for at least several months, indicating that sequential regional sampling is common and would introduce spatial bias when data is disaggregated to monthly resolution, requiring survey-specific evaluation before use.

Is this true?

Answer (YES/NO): NO